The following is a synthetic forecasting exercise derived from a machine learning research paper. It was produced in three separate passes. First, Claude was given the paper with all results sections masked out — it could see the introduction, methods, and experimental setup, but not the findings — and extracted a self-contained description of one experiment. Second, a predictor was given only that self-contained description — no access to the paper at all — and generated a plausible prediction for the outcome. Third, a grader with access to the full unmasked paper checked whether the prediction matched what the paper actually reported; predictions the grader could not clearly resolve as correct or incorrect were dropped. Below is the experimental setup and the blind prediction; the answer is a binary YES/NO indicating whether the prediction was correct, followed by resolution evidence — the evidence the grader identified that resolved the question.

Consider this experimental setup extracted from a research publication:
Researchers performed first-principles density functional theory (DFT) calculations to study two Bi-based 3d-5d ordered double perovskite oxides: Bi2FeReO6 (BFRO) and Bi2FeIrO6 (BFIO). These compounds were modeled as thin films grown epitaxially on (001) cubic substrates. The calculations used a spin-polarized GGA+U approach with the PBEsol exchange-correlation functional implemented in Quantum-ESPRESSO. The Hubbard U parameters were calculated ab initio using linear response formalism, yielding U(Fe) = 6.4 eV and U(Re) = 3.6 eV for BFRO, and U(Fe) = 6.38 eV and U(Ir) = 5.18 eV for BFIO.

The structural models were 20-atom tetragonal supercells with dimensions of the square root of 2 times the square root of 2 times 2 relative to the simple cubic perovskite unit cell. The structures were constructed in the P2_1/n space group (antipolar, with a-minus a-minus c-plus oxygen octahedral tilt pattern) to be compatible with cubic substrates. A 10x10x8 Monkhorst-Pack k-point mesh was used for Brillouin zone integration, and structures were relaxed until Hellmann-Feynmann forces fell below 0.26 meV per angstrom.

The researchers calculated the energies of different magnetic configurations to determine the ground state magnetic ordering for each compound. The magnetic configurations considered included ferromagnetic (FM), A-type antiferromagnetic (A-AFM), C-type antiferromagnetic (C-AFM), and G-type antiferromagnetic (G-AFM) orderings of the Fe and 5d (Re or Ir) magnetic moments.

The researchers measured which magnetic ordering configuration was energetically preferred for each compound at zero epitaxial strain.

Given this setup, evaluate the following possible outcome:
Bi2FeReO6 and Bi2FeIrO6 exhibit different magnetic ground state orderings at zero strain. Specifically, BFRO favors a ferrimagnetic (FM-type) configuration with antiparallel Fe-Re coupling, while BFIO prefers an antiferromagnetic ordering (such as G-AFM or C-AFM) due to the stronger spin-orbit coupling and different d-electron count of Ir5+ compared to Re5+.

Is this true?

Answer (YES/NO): NO